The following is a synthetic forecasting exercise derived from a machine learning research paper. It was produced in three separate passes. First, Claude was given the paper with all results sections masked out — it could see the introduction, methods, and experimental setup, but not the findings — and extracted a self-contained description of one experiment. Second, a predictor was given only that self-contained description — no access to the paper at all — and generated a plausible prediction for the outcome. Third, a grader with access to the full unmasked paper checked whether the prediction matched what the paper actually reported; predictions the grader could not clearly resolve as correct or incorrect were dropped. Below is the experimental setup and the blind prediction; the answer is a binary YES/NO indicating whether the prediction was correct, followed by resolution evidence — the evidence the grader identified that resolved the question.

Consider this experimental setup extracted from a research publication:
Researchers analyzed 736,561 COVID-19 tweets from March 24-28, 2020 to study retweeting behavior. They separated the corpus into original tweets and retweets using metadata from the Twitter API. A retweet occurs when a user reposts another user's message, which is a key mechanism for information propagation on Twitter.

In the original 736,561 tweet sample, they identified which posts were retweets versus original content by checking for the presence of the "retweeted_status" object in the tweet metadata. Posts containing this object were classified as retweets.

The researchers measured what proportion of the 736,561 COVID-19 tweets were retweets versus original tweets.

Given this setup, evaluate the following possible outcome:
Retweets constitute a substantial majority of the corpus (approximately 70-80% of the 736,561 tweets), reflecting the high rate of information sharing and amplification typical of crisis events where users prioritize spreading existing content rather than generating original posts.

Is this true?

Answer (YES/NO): YES